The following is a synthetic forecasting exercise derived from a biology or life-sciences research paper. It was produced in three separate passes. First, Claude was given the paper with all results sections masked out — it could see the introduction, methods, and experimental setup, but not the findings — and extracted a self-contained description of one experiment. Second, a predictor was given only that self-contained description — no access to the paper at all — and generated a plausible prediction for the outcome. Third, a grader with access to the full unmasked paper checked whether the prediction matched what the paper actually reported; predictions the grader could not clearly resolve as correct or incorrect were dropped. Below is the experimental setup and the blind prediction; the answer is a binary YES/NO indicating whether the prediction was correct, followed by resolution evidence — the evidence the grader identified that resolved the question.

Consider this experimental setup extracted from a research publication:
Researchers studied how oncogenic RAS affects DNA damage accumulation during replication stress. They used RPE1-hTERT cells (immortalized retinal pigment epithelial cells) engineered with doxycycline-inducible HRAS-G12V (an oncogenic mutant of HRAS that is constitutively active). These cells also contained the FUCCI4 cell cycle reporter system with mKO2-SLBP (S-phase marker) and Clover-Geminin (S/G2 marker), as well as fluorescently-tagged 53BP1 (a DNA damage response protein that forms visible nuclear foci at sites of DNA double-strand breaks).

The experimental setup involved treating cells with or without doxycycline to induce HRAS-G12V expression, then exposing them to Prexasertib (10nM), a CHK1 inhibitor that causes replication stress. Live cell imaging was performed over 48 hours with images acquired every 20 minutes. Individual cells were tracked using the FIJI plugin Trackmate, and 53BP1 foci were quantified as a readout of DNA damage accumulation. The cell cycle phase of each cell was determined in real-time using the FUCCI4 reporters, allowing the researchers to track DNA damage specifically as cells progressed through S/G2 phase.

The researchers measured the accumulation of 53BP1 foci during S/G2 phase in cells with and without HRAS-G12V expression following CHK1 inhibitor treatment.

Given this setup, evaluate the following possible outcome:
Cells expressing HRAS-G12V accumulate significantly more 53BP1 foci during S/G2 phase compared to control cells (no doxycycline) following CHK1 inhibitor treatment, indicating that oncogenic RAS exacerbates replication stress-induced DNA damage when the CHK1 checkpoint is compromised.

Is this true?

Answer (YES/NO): YES